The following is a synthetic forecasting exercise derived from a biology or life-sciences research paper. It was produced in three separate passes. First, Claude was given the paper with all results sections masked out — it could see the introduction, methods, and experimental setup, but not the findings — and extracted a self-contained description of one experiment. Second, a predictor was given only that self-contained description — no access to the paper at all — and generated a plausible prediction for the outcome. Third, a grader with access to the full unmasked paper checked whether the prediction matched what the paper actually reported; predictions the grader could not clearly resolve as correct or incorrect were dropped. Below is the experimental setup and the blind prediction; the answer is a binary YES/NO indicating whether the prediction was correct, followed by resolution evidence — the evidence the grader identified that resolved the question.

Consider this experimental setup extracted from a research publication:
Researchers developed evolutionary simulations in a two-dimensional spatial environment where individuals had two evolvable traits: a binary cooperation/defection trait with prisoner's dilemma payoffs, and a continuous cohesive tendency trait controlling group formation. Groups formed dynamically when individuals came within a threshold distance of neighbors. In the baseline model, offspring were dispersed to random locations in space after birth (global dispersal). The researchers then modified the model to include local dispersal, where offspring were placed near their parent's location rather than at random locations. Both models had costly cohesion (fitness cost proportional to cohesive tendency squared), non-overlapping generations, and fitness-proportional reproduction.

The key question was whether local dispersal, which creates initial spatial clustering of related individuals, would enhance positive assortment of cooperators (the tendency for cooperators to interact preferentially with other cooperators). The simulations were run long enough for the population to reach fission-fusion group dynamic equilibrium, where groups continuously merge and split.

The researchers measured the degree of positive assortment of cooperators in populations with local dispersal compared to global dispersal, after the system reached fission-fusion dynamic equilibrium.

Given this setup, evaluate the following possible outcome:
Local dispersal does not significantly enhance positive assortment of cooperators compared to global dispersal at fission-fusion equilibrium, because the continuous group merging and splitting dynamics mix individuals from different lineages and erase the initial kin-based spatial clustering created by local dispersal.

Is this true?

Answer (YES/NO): YES